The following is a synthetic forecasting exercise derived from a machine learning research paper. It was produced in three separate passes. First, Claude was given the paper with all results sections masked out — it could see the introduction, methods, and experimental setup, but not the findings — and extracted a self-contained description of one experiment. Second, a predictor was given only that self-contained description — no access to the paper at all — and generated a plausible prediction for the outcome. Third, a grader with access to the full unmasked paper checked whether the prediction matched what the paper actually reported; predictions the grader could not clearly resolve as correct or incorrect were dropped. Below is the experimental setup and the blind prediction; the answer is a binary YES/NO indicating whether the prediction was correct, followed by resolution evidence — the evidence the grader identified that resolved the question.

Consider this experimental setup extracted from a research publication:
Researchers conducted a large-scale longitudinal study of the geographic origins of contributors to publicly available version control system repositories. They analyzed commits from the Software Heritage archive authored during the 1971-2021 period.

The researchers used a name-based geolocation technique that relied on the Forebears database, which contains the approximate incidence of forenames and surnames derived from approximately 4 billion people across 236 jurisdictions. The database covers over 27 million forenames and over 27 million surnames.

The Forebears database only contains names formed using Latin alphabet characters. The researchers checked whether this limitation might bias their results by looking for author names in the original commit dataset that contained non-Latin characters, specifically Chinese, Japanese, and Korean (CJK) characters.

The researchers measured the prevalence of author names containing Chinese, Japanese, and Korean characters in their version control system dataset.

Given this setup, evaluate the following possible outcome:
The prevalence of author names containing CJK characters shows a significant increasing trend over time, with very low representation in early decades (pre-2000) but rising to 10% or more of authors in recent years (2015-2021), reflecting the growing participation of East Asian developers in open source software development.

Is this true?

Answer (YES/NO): NO